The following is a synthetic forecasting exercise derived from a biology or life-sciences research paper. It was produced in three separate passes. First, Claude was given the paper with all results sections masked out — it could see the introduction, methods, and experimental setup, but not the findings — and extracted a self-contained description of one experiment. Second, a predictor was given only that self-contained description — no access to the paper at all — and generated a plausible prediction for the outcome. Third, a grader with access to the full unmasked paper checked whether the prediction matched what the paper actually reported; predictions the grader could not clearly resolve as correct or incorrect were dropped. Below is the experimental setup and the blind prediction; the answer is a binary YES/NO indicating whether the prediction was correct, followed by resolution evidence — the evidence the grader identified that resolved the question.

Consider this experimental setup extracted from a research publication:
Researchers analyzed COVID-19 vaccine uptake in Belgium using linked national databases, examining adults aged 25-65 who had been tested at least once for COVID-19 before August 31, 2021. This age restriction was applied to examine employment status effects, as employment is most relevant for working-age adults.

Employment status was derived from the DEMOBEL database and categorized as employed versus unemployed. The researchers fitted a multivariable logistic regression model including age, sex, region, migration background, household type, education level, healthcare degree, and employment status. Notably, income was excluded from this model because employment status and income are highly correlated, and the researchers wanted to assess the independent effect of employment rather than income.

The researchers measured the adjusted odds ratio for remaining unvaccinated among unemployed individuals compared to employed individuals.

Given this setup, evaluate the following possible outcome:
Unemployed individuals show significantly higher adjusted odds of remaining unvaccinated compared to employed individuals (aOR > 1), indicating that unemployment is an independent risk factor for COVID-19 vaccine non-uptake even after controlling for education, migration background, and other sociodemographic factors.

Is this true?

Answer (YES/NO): YES